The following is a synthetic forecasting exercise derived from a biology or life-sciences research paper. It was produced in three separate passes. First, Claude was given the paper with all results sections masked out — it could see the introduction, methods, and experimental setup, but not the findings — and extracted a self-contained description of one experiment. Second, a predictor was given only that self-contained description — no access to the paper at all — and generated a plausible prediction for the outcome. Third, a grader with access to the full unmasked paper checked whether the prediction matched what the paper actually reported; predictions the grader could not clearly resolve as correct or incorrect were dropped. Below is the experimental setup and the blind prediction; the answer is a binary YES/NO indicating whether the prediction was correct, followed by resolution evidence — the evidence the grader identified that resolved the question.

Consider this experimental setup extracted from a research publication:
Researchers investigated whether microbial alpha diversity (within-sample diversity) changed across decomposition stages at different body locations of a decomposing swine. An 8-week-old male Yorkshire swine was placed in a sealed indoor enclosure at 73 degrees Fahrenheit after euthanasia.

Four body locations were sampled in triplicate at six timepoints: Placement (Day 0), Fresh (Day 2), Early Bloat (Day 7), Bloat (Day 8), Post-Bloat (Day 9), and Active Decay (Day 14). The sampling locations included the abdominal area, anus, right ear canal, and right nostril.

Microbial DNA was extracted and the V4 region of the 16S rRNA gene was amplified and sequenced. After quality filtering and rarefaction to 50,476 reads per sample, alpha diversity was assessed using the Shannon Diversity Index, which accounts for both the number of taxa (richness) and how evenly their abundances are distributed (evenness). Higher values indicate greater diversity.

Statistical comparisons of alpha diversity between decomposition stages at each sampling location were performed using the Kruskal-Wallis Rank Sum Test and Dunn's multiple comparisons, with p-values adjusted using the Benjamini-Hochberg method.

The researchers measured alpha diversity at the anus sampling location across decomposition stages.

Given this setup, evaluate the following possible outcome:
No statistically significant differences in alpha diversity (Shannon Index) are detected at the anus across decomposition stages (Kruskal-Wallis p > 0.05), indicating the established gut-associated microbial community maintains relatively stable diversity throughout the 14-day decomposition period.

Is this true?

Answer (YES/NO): YES